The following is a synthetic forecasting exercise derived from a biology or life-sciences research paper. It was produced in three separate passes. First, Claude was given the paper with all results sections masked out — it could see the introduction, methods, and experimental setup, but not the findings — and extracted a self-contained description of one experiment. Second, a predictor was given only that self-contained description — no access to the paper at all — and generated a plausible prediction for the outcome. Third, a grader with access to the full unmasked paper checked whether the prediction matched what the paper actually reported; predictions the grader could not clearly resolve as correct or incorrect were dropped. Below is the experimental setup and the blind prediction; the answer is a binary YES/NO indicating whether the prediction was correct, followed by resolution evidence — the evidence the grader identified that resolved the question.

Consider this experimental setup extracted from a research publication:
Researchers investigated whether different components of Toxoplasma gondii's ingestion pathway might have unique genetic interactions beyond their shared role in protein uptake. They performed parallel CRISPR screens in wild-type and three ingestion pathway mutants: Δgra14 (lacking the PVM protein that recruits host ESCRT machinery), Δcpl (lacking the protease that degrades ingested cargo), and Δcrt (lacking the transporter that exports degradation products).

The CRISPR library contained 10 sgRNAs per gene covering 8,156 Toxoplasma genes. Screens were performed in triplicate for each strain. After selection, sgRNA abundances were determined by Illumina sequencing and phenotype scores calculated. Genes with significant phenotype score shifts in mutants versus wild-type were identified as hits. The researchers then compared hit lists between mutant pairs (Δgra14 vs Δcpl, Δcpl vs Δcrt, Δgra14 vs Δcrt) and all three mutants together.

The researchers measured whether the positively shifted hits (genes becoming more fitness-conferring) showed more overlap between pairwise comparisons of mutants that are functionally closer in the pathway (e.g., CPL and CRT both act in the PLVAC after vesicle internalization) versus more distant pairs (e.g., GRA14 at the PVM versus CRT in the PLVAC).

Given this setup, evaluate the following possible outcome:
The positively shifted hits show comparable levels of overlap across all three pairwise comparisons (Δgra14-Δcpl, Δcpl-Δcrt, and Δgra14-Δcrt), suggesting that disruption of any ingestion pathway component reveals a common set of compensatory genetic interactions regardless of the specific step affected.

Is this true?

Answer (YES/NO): NO